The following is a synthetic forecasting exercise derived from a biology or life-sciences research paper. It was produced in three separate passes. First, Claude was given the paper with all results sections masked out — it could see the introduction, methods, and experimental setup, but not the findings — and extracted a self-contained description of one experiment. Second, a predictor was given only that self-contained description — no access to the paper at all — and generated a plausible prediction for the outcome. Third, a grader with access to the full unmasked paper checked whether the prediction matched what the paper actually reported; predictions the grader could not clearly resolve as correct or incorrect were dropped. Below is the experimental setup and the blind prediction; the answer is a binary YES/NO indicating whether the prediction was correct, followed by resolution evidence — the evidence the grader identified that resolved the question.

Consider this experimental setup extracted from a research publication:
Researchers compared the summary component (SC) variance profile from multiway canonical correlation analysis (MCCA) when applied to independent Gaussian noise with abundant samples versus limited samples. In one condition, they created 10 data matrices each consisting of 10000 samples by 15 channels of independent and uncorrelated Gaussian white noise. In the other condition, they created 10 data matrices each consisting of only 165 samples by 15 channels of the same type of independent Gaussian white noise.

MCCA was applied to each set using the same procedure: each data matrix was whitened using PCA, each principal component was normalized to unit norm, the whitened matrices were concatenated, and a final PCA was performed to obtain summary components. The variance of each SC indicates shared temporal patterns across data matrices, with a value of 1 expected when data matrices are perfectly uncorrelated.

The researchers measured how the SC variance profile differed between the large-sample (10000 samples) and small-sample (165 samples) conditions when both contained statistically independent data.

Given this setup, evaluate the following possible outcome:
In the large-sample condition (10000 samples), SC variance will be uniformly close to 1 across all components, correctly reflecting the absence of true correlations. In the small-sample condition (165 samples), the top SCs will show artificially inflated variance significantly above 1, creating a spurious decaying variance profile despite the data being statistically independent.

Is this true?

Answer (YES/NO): YES